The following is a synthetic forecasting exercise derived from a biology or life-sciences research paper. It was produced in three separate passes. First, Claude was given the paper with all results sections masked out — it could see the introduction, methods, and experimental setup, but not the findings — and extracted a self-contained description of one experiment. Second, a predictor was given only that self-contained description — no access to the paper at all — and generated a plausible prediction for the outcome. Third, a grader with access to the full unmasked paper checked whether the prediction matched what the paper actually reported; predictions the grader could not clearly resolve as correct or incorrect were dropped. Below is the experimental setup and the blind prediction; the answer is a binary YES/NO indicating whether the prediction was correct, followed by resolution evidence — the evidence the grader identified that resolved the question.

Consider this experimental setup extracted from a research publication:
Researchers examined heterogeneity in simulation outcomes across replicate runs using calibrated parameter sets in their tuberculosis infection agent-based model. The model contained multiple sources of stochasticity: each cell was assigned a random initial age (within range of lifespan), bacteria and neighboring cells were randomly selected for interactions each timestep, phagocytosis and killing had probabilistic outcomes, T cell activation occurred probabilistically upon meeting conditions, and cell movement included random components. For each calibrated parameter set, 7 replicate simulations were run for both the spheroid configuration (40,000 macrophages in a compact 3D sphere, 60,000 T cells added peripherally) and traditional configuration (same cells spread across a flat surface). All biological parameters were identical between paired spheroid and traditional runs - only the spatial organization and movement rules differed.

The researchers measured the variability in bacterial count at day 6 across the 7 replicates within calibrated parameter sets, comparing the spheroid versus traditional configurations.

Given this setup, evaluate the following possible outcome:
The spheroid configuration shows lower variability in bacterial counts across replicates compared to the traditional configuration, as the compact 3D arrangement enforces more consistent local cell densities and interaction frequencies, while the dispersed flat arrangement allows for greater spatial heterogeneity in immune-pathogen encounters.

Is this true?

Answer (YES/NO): YES